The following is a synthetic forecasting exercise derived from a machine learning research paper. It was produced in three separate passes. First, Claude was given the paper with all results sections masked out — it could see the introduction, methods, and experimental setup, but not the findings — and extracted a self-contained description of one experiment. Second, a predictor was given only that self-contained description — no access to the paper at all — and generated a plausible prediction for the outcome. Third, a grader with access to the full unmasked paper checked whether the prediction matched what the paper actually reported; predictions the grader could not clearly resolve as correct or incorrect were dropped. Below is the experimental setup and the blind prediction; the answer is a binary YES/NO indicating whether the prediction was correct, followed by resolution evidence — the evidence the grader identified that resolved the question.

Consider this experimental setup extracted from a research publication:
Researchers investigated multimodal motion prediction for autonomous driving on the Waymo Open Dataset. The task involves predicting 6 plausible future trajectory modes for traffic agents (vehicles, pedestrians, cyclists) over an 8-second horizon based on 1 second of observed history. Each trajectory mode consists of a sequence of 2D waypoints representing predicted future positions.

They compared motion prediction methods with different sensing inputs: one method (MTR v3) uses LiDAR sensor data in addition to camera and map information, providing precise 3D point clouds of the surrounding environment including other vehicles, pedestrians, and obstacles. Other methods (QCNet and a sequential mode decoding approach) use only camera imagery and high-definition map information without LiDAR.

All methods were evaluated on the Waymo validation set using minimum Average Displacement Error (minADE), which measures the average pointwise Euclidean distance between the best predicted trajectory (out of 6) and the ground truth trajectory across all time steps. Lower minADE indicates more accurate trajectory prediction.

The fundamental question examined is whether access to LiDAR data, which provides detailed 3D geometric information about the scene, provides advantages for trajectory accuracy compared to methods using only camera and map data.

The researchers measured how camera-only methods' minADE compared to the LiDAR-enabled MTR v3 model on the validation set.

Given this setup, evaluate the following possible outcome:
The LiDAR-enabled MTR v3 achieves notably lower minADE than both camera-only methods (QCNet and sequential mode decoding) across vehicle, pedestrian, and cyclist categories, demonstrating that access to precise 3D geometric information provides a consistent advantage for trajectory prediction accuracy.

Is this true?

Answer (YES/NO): NO